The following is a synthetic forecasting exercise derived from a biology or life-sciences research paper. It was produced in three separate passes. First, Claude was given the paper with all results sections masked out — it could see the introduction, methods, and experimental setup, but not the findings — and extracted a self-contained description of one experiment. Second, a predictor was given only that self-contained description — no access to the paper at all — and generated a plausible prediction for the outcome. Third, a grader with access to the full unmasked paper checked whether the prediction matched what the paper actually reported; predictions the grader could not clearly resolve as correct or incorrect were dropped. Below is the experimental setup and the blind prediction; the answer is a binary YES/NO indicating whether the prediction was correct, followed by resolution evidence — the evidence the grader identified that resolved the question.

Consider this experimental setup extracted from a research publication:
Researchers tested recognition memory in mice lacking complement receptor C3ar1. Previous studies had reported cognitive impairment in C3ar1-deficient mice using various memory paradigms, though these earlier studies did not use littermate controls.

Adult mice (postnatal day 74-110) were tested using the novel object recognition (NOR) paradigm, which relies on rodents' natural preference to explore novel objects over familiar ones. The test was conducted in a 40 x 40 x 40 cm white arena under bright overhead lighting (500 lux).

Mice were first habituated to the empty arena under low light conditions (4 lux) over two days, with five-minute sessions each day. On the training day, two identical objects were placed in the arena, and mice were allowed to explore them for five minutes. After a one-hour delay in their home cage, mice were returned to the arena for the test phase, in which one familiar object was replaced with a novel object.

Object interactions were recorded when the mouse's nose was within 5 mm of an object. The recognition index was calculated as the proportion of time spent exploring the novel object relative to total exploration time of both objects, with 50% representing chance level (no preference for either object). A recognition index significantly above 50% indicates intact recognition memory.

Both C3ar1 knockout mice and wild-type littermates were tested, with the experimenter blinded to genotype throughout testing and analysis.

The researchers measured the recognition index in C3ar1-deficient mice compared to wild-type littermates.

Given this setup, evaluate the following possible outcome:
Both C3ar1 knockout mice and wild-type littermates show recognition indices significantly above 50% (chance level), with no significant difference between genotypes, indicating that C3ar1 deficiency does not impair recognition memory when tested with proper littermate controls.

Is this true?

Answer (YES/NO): YES